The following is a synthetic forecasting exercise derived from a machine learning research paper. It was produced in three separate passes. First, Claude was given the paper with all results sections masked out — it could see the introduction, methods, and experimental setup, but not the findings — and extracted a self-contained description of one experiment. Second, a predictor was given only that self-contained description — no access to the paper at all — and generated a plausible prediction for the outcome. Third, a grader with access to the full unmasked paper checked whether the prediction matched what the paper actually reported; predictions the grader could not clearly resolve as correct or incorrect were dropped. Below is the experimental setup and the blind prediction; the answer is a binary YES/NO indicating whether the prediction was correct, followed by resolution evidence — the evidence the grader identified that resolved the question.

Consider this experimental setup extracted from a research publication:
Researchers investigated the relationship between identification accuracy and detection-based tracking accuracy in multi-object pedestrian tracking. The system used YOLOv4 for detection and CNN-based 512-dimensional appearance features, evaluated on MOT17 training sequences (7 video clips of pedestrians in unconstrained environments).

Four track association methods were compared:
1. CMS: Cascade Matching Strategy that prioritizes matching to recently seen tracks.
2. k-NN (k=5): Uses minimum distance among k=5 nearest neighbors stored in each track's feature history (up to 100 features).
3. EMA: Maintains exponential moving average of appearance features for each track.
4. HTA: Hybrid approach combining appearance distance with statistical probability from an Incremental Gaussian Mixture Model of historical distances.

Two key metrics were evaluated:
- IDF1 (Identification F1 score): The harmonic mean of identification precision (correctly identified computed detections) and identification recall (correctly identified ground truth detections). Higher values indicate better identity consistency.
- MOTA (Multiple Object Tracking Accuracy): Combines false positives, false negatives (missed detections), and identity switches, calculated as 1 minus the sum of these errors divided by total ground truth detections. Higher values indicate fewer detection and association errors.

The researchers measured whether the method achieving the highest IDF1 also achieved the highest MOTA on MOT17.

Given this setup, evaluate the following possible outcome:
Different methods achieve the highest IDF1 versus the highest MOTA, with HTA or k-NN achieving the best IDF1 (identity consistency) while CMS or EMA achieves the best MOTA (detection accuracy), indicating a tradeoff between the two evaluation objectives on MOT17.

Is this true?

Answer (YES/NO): YES